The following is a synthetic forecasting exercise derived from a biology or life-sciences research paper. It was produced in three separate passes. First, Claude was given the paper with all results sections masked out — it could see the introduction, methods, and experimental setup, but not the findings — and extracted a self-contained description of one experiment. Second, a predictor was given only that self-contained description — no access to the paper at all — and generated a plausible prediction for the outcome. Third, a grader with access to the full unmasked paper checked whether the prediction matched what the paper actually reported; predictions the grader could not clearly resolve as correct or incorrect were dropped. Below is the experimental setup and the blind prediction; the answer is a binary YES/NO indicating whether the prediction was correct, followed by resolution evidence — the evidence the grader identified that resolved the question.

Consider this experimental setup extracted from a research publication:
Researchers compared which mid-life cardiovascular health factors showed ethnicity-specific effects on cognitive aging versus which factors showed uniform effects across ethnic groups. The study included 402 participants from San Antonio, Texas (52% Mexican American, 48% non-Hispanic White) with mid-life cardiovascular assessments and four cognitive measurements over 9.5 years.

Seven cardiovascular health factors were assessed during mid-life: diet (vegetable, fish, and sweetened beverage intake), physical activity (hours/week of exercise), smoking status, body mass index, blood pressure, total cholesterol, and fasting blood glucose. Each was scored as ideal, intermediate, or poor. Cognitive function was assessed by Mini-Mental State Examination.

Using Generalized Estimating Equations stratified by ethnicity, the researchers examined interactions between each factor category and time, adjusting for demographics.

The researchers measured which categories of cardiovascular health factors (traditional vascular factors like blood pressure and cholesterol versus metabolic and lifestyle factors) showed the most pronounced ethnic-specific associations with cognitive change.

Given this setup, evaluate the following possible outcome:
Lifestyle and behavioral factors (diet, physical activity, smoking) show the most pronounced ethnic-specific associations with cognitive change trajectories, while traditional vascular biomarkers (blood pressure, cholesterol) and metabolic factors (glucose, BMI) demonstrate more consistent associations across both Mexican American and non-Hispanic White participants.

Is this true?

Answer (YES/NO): NO